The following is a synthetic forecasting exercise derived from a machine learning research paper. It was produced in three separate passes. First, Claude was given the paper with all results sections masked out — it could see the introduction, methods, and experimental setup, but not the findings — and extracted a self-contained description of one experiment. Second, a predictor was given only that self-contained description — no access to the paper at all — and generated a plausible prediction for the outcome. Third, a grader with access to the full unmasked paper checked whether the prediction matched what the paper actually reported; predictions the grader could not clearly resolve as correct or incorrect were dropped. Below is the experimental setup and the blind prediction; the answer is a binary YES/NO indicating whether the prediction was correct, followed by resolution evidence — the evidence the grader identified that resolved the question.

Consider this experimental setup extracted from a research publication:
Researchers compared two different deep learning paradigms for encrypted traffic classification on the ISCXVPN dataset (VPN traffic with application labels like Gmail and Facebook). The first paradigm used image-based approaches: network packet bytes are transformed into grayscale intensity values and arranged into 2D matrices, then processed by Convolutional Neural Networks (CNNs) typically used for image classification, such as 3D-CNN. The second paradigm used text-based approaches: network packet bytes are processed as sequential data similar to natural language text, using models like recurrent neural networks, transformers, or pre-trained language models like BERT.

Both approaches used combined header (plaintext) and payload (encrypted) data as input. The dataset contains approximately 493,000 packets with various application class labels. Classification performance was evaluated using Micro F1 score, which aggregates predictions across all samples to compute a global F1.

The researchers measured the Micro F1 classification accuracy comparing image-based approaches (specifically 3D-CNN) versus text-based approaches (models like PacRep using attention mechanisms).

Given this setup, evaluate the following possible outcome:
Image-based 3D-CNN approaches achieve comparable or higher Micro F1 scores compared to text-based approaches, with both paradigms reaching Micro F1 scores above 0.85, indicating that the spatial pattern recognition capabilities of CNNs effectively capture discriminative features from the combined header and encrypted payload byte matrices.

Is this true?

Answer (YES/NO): NO